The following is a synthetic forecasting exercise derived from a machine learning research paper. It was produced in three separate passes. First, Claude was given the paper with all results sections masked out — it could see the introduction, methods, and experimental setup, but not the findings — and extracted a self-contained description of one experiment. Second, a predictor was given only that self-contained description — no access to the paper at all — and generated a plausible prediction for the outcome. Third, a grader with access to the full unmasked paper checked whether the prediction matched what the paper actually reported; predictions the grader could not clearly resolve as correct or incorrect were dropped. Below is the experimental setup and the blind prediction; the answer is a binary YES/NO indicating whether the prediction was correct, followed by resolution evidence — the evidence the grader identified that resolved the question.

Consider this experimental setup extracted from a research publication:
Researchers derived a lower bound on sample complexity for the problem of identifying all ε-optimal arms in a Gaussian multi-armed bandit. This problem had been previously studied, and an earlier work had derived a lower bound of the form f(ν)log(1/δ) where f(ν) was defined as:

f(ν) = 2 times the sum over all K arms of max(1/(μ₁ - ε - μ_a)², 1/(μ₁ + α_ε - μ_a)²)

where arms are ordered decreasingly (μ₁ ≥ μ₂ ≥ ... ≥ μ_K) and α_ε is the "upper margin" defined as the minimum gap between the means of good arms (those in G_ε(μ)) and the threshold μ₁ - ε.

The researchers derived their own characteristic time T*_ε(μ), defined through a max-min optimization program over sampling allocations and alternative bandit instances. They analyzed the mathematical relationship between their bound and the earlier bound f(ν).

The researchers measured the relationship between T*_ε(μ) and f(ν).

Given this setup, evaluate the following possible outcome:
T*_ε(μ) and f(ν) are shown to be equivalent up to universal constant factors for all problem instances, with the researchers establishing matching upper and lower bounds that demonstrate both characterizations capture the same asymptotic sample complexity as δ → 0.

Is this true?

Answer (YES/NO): YES